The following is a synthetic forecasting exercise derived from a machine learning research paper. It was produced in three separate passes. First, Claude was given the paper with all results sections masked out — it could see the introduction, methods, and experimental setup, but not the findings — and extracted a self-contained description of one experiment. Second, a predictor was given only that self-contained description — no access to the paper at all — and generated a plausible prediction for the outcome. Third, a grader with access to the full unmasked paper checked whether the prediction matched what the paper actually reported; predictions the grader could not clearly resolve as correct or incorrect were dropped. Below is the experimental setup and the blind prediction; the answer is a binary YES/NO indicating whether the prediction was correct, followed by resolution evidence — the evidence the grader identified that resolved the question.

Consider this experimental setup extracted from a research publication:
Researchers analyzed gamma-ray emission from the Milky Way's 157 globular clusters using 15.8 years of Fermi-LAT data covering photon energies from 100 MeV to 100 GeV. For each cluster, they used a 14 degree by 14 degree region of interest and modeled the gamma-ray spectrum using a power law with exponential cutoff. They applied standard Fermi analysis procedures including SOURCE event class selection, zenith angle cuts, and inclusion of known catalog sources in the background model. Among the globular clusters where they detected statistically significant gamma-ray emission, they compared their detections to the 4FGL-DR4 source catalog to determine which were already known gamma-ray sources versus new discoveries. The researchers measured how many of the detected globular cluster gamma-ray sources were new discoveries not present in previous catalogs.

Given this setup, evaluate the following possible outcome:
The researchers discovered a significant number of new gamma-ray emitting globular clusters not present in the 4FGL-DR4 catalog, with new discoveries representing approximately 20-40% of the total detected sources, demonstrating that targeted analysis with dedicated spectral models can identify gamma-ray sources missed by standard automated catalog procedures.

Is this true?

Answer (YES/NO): NO